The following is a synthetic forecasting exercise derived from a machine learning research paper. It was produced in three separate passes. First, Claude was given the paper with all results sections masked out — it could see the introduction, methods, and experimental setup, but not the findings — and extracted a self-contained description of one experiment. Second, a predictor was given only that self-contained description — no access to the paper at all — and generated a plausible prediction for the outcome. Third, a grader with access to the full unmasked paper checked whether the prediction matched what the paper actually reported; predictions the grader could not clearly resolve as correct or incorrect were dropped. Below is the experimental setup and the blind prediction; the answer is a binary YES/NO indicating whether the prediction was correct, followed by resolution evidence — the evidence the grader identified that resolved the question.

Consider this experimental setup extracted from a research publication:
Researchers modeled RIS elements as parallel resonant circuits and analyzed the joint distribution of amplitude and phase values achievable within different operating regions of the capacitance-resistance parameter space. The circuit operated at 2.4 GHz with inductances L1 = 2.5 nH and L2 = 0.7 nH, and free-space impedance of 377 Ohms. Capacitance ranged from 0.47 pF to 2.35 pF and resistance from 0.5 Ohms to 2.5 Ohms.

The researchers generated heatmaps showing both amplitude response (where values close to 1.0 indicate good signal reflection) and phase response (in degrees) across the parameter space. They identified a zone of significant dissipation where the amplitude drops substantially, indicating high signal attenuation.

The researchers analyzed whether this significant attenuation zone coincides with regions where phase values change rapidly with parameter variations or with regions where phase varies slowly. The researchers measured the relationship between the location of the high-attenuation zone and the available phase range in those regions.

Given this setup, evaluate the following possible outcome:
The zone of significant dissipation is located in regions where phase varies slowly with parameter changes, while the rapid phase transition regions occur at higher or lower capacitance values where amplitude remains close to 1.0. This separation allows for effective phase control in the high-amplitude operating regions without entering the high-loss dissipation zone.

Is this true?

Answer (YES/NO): NO